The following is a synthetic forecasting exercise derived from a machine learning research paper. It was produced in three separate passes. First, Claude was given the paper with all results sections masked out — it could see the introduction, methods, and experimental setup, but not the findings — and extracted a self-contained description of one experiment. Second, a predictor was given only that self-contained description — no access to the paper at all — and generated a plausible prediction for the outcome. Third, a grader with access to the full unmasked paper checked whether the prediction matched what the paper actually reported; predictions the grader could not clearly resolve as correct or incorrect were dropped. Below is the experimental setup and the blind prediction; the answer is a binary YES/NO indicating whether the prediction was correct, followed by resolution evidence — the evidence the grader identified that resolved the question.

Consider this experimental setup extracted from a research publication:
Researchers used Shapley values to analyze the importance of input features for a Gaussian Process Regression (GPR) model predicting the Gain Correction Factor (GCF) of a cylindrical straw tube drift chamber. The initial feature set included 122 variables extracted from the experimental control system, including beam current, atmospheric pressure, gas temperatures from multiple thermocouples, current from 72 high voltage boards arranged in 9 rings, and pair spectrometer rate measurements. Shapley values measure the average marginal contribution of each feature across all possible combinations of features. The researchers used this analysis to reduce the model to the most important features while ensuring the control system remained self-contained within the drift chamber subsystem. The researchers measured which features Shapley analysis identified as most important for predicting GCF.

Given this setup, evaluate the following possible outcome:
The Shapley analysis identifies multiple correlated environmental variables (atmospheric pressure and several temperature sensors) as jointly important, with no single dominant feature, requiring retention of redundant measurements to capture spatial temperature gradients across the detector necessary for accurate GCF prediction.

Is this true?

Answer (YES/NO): NO